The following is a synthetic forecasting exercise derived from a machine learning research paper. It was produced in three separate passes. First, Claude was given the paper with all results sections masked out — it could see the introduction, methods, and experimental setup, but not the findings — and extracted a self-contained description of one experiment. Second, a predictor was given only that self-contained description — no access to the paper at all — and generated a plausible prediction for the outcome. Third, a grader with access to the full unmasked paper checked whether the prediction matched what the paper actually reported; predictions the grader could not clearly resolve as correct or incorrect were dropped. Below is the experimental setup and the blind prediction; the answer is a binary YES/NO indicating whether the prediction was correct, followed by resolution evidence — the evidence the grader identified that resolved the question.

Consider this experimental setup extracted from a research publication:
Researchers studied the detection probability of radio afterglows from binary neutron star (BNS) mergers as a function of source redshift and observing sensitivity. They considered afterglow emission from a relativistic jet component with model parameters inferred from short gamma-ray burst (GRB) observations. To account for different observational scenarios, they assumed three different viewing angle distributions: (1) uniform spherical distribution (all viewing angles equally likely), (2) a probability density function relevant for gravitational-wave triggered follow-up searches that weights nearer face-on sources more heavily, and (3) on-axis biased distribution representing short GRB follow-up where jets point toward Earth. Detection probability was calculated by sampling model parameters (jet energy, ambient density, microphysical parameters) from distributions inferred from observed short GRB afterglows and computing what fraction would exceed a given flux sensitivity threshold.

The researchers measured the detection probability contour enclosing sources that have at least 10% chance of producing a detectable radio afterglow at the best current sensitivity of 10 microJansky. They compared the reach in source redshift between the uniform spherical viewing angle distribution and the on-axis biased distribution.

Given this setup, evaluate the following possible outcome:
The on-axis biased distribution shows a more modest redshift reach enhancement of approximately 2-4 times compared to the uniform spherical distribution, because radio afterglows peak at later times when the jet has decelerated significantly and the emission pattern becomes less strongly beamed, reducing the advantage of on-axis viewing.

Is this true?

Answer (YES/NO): NO